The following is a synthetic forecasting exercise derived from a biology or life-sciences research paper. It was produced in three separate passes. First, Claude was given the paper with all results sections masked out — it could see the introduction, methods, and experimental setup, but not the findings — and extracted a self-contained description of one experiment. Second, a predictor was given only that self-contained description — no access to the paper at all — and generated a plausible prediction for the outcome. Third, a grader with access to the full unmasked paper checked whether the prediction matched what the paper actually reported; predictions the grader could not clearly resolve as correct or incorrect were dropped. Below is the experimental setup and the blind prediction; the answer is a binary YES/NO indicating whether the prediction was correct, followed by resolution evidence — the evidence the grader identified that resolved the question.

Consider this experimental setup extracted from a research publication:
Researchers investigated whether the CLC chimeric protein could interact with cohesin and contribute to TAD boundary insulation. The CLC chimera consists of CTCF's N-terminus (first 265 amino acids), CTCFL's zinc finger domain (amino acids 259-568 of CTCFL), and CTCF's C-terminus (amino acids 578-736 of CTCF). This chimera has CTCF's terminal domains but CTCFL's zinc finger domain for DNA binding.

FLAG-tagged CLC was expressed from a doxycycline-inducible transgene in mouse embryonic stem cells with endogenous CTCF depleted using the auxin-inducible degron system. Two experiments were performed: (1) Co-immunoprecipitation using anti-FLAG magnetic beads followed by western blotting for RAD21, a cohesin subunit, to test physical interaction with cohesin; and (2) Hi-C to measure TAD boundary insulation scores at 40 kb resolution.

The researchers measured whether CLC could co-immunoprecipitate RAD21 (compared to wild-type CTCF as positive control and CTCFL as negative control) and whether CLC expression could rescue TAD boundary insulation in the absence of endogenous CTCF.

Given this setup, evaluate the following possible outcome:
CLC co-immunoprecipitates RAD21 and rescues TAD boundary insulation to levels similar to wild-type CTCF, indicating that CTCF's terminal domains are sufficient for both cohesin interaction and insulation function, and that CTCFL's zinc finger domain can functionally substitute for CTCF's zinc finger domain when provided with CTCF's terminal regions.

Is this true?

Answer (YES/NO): NO